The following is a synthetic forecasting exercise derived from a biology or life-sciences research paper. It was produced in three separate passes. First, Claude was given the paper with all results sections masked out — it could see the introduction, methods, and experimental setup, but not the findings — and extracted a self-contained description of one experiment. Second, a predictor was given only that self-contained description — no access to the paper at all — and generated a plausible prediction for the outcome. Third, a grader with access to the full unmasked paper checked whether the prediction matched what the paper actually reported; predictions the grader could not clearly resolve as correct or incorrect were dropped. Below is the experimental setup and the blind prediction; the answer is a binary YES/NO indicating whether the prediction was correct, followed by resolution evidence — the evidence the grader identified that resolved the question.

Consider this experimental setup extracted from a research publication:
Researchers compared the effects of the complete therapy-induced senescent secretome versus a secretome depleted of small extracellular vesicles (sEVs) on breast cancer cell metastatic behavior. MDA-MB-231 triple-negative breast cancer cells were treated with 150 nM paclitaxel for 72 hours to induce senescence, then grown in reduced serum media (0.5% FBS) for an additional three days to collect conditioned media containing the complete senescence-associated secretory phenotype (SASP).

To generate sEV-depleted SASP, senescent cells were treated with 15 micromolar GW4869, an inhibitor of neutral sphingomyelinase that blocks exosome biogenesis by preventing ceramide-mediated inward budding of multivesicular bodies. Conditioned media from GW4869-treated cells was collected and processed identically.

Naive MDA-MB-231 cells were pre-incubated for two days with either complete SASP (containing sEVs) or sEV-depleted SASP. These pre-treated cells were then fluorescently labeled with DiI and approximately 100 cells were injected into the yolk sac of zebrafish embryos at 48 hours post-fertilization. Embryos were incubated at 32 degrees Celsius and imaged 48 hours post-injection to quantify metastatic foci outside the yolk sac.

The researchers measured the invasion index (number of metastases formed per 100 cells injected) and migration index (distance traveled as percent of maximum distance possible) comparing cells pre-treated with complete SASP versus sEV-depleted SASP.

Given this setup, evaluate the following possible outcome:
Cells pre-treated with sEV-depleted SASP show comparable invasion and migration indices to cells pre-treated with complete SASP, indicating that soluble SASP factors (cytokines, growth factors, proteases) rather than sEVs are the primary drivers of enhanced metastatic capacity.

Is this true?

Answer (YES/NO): NO